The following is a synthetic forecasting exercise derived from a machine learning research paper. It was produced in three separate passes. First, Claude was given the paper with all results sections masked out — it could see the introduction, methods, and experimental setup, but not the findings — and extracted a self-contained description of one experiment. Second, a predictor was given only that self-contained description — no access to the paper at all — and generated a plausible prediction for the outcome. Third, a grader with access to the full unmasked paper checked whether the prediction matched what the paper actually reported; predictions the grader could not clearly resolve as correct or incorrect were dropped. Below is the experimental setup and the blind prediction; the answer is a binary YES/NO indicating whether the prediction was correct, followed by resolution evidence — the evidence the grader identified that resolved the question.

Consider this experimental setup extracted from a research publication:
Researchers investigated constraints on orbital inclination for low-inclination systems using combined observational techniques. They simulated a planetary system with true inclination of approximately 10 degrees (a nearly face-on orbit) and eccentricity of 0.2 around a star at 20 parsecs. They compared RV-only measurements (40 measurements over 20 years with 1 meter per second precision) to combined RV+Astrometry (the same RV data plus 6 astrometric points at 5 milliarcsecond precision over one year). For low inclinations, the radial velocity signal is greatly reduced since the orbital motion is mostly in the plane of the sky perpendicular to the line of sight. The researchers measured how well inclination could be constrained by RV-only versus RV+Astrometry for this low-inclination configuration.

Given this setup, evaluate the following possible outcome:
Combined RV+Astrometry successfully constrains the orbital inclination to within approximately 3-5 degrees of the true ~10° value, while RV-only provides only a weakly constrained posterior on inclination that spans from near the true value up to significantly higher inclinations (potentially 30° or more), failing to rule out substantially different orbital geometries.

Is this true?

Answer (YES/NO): YES